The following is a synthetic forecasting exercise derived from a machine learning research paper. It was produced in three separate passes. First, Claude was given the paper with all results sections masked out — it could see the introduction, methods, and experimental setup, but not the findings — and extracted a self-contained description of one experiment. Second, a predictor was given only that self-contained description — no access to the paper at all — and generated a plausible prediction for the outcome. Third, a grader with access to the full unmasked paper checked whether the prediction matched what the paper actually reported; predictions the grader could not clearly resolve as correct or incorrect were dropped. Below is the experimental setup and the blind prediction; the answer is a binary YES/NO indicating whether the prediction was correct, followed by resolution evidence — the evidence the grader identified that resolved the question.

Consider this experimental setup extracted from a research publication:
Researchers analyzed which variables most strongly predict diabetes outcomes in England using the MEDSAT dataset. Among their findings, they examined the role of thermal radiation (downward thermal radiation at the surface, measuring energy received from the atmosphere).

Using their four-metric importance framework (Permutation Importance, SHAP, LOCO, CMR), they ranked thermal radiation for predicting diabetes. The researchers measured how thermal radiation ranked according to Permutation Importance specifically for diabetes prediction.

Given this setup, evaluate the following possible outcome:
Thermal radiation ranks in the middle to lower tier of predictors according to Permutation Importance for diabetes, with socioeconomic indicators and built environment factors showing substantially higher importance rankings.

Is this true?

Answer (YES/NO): NO